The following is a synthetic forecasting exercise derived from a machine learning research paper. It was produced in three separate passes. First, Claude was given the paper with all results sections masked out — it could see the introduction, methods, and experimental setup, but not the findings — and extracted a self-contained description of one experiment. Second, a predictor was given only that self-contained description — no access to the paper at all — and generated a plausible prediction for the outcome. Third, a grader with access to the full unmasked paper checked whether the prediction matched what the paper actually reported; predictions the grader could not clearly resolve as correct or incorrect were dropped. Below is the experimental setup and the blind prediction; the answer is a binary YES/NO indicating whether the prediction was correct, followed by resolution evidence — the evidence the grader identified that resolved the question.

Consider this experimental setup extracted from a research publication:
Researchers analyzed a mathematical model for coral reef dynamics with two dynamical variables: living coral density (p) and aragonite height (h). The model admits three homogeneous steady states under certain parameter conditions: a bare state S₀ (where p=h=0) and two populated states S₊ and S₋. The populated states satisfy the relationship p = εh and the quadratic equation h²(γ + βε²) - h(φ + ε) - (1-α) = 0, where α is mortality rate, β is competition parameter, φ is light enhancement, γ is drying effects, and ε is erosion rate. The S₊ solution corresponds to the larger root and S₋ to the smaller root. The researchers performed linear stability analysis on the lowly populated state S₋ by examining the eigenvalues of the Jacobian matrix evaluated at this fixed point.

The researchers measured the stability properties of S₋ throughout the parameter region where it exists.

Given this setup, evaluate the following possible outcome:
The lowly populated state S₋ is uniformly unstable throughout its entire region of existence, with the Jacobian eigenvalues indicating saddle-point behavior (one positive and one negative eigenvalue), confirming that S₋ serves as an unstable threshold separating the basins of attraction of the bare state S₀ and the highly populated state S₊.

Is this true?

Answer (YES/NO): YES